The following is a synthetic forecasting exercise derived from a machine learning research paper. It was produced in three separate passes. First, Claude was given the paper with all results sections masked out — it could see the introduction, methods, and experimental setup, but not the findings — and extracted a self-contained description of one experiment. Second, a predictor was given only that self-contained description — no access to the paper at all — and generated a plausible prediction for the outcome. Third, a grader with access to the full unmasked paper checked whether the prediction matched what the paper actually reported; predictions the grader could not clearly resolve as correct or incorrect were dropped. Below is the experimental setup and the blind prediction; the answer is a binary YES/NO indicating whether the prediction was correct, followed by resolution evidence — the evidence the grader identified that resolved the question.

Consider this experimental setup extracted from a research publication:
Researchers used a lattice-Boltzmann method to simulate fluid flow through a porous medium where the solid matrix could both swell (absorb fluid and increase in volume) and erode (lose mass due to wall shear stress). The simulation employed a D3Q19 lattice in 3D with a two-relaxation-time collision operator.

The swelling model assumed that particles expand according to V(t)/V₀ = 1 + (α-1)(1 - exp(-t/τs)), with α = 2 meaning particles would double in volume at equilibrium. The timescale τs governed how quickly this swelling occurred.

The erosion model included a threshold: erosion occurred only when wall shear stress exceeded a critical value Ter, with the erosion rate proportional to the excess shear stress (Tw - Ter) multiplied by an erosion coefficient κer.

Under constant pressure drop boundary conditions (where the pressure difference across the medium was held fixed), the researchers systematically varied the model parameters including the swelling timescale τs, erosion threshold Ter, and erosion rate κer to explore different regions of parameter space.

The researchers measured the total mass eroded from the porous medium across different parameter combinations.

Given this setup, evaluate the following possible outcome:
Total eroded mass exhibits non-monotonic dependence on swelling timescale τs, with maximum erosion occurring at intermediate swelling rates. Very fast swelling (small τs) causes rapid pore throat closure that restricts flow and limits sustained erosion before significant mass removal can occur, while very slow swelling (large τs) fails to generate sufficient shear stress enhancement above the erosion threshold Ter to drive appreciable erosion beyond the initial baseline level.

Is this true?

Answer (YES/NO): NO